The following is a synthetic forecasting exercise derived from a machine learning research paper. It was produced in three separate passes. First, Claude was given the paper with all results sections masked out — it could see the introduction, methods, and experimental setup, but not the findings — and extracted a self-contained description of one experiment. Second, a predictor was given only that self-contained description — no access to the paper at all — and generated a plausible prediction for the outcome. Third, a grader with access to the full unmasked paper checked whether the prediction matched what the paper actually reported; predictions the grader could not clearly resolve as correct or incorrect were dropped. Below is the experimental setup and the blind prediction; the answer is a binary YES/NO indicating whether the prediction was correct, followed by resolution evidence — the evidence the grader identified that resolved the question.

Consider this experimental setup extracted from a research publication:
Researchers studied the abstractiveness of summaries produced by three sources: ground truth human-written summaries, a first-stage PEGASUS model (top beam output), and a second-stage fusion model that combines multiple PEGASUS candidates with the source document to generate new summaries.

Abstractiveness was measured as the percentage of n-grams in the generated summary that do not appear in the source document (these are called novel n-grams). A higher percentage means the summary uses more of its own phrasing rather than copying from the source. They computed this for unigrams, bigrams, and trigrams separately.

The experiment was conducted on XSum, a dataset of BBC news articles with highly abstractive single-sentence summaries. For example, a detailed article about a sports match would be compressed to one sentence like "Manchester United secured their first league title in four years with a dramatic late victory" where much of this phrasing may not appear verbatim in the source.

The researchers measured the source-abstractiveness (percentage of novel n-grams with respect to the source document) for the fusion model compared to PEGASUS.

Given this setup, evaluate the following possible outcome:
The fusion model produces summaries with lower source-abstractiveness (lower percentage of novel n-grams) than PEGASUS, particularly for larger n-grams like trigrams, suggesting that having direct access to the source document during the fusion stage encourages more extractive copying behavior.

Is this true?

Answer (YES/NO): NO